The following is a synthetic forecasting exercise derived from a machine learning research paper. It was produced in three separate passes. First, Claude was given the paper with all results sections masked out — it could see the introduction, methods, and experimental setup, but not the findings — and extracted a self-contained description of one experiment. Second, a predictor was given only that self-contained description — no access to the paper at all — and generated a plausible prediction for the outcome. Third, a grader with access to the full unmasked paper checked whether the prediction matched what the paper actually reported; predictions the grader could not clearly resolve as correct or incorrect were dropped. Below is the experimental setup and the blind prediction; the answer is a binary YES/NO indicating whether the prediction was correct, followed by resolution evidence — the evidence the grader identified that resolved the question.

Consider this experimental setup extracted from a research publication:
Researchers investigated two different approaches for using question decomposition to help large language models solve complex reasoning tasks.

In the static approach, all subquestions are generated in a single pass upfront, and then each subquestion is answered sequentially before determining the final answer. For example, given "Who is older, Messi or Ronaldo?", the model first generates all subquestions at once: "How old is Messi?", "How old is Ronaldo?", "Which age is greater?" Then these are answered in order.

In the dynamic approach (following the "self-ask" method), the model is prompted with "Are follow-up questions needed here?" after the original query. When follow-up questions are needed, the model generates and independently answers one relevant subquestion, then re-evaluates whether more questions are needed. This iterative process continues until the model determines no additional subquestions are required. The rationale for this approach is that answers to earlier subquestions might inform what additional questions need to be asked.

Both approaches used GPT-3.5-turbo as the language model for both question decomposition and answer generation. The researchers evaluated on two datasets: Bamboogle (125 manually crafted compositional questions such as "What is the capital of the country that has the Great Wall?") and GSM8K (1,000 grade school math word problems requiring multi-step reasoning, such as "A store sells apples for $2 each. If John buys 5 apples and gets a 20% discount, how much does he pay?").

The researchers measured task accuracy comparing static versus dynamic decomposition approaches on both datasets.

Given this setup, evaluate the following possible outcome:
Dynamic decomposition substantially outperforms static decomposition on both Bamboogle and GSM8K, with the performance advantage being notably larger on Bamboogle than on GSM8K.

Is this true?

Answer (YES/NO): NO